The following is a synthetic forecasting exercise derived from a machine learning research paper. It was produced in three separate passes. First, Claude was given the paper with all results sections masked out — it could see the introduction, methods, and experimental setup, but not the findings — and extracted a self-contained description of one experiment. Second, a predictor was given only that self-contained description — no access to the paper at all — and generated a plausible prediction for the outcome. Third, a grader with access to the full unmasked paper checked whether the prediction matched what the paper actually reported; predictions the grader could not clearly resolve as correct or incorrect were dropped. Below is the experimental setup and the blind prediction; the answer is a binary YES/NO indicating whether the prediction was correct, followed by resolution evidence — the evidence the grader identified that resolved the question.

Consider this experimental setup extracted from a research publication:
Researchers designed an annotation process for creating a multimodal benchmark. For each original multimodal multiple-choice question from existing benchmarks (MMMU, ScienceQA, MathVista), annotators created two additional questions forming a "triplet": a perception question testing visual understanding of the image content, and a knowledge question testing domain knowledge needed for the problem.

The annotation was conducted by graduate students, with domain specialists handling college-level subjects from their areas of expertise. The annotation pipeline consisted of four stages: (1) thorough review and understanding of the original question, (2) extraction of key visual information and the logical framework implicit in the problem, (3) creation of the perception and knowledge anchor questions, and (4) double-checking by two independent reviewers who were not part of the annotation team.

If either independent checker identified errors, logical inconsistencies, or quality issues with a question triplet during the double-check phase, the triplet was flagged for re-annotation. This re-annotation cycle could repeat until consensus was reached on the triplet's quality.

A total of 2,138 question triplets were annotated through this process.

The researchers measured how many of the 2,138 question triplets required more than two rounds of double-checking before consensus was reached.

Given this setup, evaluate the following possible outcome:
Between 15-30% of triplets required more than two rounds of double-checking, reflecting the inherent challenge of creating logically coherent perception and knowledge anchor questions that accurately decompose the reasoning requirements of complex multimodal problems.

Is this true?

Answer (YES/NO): NO